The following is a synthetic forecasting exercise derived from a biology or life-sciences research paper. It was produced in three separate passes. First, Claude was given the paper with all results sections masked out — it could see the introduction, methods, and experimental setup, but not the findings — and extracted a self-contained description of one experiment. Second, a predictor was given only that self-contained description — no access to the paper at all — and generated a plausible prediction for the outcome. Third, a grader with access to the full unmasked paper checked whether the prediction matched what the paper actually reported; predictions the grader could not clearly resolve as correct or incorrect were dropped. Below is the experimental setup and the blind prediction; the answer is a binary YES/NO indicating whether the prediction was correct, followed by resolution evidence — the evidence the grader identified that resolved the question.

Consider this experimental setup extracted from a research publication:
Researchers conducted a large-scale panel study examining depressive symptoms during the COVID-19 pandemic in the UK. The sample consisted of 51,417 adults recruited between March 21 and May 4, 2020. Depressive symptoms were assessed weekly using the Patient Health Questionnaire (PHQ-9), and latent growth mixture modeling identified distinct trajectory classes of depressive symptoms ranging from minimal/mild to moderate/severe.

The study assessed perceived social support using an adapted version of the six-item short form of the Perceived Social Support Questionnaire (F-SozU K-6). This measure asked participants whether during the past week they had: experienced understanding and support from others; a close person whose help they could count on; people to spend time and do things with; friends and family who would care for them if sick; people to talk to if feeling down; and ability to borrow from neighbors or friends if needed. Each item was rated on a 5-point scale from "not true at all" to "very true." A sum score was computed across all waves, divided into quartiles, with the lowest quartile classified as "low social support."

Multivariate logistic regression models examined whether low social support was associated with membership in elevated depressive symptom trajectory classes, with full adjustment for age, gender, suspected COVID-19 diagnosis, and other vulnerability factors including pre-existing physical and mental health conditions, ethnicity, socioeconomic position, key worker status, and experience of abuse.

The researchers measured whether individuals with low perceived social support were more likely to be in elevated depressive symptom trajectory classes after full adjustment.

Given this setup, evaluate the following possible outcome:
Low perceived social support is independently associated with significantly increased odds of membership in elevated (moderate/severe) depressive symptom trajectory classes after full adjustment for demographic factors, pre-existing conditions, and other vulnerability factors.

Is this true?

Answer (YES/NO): YES